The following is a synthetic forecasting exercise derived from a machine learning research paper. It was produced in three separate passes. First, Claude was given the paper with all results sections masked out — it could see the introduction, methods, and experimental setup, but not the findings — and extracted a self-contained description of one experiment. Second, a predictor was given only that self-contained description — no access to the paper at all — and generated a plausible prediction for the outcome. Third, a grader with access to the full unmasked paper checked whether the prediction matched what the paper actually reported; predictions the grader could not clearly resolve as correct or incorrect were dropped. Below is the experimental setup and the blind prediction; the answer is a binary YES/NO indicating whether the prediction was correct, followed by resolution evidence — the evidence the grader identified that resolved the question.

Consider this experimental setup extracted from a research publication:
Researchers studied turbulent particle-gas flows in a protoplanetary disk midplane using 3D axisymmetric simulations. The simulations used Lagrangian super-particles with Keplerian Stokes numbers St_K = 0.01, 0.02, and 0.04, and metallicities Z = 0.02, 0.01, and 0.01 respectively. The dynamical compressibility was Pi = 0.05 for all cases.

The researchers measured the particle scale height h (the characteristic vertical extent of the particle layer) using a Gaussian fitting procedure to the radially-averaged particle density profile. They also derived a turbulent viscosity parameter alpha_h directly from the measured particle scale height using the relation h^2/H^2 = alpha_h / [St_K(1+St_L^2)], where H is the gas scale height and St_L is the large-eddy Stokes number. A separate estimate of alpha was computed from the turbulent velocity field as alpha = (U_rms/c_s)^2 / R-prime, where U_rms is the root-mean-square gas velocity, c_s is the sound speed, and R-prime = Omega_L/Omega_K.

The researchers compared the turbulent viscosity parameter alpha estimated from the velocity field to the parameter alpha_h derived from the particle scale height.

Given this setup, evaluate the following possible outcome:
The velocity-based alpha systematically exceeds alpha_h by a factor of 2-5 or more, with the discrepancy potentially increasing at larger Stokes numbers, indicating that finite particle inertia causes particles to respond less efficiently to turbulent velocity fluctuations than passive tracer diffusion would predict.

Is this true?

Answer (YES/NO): NO